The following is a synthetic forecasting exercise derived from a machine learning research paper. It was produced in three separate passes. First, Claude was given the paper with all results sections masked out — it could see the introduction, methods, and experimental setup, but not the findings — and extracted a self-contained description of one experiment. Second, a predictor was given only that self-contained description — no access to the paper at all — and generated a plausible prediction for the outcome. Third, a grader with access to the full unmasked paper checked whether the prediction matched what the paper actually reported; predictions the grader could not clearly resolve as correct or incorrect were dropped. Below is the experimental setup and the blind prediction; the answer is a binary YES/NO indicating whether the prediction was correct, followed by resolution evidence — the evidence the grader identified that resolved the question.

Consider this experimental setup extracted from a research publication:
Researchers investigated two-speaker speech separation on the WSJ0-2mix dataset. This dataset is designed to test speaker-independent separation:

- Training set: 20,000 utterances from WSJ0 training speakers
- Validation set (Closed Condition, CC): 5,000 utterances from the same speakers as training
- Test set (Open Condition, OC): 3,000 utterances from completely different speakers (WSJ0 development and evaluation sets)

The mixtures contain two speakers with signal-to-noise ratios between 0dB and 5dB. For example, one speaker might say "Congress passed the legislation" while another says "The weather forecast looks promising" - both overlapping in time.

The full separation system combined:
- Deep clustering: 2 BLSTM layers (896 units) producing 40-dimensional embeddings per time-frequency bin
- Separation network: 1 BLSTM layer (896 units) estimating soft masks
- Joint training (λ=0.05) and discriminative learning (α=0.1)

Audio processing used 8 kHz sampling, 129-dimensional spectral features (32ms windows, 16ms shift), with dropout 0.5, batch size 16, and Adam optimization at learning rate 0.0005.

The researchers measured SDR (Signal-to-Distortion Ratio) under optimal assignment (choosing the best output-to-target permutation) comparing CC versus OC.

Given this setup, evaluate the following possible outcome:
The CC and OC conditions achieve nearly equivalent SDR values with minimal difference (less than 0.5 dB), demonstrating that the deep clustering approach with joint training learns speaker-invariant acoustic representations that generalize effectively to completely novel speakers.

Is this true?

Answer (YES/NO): YES